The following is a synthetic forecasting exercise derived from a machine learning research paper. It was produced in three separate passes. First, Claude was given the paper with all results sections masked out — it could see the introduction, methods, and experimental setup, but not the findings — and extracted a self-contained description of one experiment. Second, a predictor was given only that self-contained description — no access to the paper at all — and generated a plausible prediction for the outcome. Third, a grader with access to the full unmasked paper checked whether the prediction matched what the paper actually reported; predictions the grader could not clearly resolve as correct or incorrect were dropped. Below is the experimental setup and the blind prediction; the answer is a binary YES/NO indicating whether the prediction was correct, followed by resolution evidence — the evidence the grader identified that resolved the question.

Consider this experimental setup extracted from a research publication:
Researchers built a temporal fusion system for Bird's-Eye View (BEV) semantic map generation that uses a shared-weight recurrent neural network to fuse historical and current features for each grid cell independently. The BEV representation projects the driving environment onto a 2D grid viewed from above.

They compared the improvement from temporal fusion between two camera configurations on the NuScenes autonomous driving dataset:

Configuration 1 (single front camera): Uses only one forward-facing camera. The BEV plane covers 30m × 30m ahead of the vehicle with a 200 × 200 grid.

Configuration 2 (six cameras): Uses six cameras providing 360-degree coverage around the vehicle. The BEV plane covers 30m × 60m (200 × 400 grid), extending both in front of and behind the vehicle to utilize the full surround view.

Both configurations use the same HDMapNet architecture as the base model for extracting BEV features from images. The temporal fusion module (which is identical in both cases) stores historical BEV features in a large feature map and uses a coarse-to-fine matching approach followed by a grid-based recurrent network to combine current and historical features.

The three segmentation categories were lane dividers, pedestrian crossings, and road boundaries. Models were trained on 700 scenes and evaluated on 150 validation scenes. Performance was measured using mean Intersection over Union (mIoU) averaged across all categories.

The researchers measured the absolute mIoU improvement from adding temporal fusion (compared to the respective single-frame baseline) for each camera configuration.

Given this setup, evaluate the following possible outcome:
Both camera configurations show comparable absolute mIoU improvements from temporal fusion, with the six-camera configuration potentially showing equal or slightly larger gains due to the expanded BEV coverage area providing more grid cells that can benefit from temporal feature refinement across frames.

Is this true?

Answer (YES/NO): NO